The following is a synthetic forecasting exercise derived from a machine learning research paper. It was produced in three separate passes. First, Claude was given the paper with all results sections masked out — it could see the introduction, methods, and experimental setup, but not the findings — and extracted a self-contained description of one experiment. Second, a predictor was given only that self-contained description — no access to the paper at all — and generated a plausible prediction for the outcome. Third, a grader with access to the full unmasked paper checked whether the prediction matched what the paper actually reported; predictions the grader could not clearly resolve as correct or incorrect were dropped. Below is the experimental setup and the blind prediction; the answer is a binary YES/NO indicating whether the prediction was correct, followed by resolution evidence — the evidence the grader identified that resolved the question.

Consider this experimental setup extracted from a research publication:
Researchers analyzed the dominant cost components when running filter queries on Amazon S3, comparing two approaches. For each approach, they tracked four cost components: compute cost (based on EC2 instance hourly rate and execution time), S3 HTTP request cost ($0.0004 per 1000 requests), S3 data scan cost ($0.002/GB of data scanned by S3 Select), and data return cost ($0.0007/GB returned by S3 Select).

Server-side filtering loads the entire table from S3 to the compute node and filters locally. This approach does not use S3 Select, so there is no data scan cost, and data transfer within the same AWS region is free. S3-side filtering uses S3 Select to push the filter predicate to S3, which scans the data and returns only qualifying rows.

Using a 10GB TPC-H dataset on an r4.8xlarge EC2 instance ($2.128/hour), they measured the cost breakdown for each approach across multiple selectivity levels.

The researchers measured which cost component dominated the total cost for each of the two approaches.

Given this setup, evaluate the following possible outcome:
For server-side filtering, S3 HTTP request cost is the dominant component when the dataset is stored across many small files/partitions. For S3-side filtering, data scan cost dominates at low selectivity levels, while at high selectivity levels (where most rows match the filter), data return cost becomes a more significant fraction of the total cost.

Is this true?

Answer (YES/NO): NO